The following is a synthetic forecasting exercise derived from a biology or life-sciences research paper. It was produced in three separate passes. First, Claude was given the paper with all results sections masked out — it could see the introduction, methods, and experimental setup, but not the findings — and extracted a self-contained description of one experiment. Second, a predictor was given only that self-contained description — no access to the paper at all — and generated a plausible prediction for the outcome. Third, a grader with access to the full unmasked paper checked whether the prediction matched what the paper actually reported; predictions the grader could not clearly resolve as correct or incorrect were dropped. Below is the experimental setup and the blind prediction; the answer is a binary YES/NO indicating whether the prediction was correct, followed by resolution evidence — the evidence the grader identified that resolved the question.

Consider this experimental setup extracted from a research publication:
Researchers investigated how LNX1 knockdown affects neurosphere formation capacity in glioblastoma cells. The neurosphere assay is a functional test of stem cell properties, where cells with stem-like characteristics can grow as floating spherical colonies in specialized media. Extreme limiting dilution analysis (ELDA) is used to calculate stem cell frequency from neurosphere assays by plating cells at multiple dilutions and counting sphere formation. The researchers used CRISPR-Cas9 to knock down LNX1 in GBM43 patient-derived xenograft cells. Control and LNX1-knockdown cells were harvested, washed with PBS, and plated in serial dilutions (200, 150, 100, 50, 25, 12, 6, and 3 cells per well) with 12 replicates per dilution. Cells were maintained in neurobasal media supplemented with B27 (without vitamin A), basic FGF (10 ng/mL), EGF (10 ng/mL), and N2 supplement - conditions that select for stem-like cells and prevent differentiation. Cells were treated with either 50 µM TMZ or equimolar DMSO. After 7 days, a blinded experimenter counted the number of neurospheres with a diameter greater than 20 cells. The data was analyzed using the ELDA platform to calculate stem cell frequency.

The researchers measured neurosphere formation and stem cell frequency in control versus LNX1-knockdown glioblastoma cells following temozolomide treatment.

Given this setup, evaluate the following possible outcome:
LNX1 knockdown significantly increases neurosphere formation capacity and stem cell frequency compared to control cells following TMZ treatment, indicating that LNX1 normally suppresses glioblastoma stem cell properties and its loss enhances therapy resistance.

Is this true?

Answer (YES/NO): NO